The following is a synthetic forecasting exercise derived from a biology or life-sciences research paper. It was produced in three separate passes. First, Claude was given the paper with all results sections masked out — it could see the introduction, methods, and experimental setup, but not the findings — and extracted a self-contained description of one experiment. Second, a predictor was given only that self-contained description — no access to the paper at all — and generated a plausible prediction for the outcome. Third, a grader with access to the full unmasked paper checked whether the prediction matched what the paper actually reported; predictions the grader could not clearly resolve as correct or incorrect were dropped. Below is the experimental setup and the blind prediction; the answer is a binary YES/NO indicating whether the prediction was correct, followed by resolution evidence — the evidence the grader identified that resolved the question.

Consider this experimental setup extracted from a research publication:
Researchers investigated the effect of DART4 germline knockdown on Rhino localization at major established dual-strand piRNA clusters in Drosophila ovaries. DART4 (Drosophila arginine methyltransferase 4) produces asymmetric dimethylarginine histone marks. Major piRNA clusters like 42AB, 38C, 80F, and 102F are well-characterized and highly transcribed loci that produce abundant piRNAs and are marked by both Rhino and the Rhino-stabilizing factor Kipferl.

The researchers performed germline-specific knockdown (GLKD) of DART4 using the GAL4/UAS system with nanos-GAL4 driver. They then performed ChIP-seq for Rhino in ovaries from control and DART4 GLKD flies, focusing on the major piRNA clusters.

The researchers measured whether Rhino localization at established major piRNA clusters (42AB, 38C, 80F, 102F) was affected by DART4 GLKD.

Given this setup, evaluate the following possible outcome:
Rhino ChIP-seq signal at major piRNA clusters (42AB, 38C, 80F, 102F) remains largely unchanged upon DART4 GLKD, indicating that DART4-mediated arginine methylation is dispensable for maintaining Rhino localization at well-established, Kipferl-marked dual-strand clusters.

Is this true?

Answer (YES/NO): YES